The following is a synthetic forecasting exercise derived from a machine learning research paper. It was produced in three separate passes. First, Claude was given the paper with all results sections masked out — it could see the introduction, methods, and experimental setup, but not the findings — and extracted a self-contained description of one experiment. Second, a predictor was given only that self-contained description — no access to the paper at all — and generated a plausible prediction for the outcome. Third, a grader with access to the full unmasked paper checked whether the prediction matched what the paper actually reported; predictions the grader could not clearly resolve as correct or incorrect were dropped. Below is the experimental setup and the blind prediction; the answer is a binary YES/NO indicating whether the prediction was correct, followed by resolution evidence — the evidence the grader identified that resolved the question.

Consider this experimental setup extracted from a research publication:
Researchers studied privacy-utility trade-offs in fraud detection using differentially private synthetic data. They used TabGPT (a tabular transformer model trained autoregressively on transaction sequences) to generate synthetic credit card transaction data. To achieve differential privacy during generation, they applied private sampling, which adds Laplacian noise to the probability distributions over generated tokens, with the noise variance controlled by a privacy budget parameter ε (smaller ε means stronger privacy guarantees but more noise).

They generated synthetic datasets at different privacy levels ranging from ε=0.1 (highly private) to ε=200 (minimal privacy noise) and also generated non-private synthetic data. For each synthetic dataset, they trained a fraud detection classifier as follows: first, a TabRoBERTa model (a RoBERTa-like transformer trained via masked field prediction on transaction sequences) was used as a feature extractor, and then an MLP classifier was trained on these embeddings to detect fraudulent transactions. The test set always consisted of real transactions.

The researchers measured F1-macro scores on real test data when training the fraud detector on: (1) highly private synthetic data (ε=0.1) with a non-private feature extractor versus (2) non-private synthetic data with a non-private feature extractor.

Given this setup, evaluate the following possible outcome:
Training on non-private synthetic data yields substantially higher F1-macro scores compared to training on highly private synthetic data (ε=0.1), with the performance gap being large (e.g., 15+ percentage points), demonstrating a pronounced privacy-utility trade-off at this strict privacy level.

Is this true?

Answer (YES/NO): YES